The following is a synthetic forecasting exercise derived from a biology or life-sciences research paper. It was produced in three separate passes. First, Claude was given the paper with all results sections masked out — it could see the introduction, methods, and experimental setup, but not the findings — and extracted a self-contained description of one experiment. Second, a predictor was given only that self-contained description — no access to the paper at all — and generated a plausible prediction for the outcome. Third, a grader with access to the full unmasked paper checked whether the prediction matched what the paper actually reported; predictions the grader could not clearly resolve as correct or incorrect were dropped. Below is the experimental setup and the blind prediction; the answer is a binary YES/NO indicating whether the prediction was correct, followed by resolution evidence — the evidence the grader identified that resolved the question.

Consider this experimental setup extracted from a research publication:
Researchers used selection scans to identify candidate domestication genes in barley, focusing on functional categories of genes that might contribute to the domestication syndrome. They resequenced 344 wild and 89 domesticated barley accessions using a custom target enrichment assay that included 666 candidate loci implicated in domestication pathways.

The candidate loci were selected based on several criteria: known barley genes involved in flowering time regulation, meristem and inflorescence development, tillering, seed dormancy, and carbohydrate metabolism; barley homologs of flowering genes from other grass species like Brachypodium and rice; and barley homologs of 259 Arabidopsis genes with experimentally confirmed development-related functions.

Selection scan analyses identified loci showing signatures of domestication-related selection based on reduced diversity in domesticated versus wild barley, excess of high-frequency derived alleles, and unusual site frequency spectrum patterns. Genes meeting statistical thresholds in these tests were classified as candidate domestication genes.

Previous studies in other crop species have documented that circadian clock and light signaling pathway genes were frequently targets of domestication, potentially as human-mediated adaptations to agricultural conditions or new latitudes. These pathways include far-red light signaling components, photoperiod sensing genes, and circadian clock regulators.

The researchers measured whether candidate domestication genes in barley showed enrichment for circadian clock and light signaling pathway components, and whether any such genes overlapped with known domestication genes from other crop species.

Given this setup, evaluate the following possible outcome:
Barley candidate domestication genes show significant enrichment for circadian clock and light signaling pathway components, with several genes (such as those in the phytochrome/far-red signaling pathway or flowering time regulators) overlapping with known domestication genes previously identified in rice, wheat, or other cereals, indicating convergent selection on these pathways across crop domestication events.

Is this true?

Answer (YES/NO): NO